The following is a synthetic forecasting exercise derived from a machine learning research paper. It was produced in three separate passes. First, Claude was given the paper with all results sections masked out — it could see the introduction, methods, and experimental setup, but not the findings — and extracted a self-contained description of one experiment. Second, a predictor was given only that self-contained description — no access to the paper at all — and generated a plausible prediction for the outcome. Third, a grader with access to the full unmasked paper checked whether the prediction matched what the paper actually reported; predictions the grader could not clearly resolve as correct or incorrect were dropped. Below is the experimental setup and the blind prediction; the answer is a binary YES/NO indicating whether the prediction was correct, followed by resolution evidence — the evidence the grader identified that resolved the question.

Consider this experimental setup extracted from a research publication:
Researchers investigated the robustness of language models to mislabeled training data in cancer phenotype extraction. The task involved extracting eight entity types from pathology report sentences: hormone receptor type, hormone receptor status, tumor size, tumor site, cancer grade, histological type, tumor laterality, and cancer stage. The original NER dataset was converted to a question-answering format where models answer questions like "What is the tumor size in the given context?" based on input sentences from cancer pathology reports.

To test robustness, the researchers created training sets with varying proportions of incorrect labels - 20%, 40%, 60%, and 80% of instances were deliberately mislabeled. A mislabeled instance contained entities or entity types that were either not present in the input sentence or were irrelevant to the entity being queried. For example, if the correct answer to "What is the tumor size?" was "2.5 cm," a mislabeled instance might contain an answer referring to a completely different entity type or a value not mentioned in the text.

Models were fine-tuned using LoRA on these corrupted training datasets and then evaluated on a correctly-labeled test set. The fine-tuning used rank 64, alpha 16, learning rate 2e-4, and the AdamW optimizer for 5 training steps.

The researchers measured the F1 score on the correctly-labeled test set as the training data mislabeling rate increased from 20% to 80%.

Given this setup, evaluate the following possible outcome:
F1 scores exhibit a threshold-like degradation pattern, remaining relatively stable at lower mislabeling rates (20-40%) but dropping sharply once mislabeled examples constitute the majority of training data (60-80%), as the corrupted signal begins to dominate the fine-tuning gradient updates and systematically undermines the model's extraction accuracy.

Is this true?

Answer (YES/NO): YES